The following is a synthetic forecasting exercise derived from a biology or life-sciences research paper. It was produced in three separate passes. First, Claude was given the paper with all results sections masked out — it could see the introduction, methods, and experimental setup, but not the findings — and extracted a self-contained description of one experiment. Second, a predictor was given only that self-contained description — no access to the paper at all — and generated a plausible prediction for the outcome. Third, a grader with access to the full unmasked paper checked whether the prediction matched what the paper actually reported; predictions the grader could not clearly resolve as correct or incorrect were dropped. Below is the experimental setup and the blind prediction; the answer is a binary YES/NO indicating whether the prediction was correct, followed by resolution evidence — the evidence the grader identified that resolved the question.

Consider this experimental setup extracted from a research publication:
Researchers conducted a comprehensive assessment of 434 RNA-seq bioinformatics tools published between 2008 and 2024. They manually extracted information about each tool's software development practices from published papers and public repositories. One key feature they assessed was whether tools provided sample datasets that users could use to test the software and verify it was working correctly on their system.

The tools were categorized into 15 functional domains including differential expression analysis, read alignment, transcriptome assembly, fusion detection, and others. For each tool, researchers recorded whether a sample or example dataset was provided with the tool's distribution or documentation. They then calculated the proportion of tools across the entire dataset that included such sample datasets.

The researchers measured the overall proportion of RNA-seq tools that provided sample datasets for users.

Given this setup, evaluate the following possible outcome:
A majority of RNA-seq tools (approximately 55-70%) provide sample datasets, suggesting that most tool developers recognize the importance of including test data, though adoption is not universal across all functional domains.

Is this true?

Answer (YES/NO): YES